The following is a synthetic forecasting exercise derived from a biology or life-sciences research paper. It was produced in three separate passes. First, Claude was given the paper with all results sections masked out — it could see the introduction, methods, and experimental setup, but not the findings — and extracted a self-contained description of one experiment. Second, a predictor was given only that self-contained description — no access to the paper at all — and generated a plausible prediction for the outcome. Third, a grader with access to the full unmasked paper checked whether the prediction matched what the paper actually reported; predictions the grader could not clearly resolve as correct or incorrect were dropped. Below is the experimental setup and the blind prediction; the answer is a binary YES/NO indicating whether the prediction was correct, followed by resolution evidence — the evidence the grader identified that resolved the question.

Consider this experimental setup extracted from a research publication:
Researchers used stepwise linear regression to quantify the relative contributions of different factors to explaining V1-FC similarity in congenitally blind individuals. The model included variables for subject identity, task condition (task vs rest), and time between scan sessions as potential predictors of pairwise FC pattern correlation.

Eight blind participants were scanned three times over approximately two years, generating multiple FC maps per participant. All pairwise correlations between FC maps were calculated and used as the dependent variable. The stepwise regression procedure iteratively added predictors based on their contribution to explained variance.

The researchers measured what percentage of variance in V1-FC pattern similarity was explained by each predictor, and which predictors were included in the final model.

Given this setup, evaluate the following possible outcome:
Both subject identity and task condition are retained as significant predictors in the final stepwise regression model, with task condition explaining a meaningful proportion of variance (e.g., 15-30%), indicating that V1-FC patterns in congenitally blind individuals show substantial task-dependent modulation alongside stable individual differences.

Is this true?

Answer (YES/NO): NO